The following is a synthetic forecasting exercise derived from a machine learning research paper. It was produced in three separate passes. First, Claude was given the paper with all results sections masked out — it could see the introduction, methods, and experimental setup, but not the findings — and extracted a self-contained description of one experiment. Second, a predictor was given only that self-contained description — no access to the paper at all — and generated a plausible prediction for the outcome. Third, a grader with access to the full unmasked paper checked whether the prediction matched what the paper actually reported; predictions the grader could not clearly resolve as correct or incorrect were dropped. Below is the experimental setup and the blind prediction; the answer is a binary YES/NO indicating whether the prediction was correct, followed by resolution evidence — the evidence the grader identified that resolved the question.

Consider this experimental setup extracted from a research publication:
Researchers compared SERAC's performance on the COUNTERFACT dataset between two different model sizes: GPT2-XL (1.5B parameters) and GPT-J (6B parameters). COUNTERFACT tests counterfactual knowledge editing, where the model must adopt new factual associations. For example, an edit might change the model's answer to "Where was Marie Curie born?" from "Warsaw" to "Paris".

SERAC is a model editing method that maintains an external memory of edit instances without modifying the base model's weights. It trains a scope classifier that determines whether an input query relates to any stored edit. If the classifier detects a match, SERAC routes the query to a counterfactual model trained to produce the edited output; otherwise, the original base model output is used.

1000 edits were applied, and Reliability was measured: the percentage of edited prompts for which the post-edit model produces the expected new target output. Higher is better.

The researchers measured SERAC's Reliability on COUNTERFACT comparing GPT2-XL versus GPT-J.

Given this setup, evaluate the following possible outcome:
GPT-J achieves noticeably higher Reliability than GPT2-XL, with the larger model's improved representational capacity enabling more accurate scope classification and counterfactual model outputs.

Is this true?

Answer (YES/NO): NO